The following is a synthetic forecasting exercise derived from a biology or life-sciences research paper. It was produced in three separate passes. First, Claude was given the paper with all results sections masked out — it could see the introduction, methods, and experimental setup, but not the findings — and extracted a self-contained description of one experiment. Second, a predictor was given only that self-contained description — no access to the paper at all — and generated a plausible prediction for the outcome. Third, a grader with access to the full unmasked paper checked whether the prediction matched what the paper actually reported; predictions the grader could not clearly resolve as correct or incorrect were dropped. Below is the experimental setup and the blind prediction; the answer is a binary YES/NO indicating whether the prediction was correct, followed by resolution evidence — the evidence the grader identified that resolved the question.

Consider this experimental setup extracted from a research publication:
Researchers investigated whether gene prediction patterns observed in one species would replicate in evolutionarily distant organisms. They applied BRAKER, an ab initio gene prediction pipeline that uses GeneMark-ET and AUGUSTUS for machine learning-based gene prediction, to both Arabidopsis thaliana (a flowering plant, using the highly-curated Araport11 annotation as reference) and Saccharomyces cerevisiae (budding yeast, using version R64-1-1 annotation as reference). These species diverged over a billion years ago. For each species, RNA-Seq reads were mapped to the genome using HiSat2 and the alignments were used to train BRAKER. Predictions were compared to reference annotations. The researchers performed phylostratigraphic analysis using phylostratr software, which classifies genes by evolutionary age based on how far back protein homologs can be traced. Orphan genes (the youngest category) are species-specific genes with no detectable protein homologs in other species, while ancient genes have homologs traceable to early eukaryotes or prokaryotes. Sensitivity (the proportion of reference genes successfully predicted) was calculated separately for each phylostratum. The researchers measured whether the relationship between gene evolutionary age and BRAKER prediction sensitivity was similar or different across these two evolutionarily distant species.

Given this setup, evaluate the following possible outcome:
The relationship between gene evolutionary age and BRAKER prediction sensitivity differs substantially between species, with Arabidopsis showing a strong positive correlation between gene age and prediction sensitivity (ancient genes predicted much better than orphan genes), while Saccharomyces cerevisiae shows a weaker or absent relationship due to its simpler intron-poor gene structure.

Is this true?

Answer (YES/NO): NO